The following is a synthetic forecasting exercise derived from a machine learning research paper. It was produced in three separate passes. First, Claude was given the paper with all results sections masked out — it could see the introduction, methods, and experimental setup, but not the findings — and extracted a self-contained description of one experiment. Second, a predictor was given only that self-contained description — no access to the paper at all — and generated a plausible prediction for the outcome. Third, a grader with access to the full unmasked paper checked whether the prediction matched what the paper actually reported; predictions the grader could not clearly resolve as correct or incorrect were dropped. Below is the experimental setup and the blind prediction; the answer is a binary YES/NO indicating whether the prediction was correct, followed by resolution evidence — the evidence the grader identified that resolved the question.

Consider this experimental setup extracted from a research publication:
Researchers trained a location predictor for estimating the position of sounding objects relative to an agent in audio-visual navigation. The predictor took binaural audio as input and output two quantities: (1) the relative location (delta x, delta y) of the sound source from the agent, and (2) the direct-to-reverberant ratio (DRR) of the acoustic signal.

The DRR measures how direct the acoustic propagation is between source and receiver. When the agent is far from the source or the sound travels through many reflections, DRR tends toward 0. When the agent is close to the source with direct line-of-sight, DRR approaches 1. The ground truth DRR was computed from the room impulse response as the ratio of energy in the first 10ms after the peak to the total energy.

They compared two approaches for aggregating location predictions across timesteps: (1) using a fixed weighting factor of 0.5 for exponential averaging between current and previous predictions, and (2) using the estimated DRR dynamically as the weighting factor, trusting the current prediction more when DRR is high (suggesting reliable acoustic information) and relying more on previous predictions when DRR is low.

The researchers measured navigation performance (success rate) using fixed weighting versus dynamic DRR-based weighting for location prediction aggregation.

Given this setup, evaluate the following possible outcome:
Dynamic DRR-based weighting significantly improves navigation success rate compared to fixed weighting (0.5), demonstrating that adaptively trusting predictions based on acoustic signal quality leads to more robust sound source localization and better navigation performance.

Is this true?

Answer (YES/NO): NO